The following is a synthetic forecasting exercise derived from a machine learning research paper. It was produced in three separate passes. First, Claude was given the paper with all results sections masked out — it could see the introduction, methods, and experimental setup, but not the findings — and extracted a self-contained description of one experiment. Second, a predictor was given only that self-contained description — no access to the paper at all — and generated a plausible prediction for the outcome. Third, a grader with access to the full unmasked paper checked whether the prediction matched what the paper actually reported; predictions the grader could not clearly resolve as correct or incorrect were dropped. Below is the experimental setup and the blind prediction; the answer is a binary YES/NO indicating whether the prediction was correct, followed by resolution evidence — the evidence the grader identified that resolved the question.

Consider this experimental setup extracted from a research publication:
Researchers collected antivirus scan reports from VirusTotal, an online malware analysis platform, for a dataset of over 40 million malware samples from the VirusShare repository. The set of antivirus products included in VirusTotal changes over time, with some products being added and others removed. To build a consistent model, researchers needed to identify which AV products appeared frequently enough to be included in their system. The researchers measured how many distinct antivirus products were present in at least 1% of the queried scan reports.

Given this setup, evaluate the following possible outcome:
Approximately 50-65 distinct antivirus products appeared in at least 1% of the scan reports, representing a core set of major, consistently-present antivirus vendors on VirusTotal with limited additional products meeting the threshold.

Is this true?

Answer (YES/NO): NO